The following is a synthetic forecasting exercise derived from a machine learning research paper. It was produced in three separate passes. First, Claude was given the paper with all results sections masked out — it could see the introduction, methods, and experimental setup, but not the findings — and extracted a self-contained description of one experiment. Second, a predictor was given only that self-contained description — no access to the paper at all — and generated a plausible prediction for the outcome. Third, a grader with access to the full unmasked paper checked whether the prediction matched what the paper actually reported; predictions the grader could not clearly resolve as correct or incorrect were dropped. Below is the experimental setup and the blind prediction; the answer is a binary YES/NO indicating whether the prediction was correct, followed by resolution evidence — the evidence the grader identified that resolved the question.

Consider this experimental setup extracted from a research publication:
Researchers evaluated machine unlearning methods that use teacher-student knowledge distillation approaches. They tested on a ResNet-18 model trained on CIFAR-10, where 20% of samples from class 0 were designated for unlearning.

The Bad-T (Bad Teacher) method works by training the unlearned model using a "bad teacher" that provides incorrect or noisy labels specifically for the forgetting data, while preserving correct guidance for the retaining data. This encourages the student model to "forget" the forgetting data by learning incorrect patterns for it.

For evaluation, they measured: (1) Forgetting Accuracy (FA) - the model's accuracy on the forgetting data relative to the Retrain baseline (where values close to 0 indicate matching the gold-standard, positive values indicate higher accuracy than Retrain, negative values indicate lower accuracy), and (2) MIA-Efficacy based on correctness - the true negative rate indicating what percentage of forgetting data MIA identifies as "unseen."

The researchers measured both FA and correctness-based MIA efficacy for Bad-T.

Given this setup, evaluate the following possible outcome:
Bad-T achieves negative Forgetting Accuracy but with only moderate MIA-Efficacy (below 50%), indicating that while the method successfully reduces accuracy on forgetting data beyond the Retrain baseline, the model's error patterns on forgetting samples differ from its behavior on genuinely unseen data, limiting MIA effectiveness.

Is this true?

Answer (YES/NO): NO